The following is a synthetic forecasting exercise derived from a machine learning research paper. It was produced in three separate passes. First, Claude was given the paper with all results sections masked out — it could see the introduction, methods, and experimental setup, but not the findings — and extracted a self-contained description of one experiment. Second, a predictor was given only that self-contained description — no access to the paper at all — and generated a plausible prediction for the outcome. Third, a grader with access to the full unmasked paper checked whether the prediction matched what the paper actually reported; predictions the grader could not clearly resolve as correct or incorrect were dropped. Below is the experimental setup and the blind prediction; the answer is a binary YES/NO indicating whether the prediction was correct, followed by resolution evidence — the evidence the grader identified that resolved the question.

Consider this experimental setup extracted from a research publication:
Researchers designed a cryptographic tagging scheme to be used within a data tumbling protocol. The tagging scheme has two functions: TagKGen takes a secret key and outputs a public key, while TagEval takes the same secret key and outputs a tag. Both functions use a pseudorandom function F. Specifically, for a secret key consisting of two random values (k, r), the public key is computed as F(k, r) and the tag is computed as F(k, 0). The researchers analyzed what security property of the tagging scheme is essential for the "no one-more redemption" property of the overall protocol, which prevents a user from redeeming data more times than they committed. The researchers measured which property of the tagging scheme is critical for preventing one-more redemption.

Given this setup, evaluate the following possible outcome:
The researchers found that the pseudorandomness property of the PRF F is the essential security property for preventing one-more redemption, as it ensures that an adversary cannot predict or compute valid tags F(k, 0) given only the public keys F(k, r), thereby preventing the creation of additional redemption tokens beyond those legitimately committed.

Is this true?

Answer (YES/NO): NO